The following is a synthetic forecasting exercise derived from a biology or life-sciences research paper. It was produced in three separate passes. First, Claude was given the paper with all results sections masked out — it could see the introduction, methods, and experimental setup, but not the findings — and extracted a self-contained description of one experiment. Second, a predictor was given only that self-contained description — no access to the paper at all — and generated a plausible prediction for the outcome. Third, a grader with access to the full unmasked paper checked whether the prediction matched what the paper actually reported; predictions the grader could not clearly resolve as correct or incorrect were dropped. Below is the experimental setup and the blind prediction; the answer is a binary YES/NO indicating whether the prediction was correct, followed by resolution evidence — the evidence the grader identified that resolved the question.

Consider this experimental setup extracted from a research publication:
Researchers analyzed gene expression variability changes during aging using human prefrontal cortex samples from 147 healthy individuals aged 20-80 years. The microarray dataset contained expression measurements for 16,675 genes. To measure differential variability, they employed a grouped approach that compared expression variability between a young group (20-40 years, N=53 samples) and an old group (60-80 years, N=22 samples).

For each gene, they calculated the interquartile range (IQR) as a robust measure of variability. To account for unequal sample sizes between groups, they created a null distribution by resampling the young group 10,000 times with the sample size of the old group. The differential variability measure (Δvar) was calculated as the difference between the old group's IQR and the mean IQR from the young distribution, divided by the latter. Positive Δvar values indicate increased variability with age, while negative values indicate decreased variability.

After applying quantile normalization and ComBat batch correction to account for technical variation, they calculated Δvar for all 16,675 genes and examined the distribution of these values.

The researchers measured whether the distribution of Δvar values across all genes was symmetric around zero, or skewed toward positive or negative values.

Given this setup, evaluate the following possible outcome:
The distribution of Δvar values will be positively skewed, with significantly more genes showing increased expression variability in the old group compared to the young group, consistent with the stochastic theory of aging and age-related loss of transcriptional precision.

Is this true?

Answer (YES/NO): YES